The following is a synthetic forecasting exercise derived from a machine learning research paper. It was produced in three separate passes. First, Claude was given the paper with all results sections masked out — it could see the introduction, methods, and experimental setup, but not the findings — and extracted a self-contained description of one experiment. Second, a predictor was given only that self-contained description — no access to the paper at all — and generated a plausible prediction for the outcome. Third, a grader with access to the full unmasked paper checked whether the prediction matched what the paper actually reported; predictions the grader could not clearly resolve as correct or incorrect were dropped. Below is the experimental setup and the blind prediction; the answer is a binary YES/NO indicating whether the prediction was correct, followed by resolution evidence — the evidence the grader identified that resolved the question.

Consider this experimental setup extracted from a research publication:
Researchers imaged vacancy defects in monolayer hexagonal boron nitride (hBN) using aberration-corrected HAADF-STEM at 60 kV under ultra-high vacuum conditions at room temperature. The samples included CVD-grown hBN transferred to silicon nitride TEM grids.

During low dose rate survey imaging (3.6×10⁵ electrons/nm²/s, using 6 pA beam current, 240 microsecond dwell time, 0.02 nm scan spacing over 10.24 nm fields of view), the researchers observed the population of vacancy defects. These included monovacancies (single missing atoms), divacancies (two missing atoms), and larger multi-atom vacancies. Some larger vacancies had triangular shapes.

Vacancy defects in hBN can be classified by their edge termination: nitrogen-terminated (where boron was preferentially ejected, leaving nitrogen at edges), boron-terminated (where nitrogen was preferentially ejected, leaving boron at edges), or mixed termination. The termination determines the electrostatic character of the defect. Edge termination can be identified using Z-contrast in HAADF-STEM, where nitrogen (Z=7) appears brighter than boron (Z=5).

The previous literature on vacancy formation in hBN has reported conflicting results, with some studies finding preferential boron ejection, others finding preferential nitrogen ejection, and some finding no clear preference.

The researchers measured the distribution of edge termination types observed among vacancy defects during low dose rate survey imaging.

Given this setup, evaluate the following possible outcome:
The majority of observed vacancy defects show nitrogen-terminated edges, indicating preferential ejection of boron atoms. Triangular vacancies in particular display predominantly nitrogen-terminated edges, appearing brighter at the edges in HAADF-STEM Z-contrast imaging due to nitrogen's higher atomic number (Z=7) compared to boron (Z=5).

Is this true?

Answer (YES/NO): NO